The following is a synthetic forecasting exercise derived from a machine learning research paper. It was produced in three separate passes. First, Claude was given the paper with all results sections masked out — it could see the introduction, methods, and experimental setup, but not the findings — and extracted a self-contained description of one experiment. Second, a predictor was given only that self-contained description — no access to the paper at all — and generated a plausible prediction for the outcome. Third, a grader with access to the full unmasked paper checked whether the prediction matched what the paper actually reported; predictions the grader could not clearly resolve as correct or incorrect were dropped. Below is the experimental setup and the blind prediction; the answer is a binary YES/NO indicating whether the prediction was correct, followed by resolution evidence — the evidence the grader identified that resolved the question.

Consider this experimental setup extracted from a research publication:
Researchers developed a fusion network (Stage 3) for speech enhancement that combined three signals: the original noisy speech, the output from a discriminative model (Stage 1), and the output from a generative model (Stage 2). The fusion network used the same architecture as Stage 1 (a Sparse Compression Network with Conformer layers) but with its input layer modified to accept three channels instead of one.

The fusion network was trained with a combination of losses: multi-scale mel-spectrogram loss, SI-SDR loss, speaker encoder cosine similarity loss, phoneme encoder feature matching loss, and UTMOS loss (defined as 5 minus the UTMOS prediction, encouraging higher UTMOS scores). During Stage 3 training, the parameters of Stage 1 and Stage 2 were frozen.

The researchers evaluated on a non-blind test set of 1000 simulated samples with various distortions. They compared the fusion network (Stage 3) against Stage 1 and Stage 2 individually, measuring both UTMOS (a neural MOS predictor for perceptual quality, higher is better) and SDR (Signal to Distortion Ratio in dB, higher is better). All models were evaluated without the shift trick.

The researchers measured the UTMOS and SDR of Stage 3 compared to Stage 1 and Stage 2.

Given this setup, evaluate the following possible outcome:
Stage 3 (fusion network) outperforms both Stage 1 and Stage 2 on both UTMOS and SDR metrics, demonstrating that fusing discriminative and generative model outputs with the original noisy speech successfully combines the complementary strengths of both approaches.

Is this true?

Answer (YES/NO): NO